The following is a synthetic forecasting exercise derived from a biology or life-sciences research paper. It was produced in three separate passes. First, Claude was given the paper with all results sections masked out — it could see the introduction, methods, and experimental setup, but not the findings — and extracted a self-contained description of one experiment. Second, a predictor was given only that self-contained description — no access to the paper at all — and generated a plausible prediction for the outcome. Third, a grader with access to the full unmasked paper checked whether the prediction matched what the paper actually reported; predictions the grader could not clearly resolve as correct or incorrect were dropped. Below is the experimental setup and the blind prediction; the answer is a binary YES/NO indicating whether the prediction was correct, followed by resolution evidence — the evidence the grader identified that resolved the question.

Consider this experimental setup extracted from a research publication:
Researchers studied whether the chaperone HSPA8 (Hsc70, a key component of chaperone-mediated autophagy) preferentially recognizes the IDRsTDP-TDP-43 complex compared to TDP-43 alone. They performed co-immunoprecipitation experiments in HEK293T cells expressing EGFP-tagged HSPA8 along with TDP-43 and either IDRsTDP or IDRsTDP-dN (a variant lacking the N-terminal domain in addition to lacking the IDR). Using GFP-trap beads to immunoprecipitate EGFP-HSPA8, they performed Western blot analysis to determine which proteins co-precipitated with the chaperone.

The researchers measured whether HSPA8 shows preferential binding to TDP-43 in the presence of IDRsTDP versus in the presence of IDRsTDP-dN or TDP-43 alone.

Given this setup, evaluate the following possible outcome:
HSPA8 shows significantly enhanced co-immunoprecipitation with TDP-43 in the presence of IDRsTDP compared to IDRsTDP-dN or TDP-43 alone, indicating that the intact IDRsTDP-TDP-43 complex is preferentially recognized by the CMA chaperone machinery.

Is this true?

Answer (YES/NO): YES